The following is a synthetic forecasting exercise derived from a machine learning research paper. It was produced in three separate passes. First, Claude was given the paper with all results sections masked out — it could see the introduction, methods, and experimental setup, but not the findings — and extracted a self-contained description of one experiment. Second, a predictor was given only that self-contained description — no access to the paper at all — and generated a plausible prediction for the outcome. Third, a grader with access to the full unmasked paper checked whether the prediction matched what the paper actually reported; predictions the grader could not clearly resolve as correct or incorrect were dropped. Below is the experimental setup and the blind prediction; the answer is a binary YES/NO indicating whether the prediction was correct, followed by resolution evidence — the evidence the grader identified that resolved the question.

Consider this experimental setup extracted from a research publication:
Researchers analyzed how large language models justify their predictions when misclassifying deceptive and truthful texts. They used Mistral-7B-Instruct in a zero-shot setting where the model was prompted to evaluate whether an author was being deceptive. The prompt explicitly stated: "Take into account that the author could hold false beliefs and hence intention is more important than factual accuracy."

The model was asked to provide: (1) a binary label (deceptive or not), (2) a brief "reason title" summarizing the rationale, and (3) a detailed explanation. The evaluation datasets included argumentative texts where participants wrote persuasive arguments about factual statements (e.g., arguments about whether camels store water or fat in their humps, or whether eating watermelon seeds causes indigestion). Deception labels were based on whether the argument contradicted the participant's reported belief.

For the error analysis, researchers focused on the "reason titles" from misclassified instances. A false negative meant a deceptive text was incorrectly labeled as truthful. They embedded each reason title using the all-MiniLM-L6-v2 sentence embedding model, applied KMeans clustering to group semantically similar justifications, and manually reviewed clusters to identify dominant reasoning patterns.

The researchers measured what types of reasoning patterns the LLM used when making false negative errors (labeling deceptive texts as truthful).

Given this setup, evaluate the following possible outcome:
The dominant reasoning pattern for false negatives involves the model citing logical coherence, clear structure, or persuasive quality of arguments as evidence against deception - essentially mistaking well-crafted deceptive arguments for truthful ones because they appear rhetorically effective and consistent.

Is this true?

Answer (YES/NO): NO